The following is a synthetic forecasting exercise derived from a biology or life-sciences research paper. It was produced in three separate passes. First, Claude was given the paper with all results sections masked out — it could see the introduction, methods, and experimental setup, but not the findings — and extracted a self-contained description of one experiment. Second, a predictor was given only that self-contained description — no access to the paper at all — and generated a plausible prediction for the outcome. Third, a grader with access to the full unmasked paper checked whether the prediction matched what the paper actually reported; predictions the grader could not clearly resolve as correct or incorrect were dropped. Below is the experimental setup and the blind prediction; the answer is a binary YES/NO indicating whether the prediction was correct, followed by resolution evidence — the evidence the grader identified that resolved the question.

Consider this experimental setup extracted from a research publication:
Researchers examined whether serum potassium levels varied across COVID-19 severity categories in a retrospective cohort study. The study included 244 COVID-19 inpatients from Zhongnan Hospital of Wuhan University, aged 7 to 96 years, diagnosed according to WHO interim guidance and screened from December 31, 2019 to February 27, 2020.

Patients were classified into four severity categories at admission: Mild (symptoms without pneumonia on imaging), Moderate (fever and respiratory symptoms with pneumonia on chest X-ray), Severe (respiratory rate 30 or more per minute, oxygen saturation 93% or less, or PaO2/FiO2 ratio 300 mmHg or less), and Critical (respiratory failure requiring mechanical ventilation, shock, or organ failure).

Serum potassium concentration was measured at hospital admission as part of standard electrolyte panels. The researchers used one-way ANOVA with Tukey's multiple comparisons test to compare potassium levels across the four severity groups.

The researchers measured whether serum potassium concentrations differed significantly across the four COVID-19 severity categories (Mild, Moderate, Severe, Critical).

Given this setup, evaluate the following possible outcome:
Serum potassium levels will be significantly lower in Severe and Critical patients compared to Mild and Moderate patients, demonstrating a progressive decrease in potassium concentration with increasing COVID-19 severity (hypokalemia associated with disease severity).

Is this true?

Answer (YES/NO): NO